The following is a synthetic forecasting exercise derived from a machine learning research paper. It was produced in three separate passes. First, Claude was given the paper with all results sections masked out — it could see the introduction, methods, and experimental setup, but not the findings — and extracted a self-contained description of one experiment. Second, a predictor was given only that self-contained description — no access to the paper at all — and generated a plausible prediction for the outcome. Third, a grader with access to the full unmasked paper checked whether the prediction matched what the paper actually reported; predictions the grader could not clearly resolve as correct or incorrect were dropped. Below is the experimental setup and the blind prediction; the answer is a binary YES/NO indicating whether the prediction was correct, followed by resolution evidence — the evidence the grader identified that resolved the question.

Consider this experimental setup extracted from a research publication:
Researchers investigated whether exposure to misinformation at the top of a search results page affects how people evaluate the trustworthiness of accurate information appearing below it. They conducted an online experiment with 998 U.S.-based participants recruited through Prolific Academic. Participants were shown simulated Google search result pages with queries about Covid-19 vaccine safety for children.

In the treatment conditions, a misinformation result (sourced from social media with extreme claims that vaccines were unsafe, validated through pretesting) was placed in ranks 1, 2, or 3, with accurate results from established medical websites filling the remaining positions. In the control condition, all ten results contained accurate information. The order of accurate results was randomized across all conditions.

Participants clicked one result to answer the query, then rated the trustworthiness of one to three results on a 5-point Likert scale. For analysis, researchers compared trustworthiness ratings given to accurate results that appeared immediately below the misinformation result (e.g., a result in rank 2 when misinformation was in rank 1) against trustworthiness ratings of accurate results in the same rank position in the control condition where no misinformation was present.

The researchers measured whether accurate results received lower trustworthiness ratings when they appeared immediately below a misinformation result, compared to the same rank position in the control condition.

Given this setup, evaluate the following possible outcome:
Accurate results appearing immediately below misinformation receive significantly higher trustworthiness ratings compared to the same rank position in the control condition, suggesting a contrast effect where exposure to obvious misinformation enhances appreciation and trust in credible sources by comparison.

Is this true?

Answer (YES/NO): NO